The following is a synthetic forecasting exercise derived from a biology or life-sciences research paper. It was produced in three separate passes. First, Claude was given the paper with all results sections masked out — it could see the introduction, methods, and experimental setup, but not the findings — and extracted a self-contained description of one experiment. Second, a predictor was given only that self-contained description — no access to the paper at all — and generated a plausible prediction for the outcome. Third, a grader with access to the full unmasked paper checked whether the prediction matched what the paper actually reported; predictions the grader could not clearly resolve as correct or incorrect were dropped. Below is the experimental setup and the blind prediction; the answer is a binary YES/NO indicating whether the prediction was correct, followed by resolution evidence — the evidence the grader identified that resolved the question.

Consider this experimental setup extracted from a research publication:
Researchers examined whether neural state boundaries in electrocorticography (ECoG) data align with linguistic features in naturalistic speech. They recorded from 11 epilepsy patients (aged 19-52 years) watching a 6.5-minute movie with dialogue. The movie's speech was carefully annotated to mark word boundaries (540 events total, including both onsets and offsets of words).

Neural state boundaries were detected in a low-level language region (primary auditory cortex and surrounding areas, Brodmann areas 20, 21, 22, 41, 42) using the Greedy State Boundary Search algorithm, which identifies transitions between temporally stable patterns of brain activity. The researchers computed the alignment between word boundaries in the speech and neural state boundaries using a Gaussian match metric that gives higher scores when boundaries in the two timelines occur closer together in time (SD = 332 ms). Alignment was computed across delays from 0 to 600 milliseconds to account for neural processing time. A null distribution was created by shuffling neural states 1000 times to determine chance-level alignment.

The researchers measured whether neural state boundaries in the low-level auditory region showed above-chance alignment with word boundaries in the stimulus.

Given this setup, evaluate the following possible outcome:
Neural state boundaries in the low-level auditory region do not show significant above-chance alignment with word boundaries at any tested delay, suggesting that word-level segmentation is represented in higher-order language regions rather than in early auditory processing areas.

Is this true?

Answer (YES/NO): NO